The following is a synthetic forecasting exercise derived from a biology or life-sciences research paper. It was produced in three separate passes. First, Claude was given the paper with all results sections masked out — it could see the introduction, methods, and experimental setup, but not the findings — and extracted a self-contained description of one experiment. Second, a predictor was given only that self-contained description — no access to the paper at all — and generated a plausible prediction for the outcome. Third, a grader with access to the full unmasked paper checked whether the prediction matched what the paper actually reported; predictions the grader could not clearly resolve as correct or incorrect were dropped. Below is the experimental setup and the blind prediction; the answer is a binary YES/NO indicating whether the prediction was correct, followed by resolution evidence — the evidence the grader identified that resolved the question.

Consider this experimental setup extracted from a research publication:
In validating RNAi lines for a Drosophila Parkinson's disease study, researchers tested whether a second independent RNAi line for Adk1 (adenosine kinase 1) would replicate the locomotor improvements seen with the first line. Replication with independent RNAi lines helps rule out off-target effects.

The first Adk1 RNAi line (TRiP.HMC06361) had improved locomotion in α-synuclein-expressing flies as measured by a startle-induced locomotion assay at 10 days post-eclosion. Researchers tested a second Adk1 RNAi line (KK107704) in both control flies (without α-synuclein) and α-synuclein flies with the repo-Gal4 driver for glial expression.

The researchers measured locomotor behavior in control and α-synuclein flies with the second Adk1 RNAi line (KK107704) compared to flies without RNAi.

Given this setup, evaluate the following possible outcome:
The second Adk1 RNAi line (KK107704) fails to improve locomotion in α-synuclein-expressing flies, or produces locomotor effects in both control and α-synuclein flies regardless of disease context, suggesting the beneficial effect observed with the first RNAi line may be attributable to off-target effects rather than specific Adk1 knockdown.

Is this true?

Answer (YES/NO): NO